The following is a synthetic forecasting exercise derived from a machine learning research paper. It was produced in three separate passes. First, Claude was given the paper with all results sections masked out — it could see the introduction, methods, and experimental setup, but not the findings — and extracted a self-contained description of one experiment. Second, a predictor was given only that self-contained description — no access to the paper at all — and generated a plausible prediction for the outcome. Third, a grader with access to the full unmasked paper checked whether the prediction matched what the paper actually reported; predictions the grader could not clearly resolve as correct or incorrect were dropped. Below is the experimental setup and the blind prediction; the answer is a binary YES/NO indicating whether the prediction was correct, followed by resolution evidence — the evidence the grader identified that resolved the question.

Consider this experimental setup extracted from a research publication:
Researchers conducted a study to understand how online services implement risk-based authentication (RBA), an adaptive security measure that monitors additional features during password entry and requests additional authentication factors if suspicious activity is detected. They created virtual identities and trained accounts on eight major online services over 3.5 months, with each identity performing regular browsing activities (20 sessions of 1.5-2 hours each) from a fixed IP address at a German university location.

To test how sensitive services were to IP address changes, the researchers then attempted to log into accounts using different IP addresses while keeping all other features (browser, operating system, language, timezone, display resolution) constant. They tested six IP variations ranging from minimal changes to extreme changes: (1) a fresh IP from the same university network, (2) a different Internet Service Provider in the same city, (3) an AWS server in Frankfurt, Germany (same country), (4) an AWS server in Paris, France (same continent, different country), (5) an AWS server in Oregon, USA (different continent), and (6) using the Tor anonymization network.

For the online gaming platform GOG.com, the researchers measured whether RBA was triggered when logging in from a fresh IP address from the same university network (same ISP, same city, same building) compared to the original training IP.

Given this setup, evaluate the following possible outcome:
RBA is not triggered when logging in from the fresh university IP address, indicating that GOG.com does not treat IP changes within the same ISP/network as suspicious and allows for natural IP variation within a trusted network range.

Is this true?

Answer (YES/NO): NO